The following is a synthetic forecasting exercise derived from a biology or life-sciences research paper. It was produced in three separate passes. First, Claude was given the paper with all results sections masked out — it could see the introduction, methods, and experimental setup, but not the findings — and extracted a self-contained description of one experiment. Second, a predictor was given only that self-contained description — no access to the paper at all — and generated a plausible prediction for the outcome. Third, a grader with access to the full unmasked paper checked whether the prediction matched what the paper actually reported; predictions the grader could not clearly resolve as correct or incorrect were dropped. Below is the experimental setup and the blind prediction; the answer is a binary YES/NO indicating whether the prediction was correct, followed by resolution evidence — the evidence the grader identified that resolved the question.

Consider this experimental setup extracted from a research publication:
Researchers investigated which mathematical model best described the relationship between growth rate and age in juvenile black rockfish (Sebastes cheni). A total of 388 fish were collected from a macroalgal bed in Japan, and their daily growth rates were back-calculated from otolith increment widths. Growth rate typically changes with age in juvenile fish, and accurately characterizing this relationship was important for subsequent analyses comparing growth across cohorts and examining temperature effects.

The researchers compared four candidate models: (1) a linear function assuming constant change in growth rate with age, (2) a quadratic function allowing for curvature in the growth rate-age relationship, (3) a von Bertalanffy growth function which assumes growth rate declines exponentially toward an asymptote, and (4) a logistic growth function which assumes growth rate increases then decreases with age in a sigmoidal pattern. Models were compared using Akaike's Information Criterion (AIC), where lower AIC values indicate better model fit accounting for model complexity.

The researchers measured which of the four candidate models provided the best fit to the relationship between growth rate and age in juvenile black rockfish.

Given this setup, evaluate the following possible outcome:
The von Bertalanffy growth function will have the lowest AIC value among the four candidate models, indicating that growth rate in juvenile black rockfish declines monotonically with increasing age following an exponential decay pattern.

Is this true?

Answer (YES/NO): NO